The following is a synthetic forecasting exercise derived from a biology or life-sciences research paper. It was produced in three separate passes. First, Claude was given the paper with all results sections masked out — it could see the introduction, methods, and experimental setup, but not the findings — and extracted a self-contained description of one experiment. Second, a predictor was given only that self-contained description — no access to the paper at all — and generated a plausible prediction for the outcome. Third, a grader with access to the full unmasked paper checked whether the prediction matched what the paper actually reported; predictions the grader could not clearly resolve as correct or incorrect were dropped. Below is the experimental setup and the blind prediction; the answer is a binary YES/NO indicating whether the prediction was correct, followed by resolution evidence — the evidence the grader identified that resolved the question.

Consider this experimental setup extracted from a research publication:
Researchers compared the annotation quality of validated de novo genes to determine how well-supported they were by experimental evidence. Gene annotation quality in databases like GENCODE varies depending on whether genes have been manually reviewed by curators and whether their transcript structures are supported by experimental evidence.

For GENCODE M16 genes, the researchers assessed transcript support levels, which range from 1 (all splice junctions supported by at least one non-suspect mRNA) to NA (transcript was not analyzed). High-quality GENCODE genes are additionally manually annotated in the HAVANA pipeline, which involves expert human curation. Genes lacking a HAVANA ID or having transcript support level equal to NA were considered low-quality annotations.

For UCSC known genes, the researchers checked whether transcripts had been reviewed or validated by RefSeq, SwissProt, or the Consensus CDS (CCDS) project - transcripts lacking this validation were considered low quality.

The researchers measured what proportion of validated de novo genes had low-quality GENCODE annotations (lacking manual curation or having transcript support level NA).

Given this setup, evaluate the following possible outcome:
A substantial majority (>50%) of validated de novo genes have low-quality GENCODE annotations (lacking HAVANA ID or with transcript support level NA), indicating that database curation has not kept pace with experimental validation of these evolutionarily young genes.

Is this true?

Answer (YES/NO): NO